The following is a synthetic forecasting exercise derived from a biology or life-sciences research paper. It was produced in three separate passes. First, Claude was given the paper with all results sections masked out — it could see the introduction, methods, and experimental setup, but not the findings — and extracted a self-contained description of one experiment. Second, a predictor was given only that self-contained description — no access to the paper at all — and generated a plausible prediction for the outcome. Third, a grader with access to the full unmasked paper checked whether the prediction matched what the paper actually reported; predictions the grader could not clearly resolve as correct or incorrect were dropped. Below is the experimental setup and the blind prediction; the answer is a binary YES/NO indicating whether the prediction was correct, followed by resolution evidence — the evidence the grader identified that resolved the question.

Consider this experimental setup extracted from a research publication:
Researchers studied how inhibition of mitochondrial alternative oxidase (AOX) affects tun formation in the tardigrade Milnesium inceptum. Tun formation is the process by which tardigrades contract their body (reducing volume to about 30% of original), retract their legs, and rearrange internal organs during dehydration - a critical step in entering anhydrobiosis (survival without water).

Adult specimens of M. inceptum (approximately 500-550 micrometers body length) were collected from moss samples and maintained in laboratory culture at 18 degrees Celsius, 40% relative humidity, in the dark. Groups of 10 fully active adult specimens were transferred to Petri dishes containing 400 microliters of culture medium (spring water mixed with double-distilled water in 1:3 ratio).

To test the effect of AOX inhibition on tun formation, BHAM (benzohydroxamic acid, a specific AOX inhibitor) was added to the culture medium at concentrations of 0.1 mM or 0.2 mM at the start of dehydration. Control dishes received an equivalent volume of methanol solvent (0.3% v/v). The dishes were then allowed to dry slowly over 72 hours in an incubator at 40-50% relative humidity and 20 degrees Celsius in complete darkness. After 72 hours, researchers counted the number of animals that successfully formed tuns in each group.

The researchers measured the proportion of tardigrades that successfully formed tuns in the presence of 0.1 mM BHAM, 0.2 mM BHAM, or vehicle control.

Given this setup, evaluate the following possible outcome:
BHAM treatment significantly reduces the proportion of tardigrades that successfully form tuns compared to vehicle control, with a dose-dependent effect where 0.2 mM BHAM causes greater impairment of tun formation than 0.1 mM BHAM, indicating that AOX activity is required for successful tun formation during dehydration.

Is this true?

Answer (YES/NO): NO